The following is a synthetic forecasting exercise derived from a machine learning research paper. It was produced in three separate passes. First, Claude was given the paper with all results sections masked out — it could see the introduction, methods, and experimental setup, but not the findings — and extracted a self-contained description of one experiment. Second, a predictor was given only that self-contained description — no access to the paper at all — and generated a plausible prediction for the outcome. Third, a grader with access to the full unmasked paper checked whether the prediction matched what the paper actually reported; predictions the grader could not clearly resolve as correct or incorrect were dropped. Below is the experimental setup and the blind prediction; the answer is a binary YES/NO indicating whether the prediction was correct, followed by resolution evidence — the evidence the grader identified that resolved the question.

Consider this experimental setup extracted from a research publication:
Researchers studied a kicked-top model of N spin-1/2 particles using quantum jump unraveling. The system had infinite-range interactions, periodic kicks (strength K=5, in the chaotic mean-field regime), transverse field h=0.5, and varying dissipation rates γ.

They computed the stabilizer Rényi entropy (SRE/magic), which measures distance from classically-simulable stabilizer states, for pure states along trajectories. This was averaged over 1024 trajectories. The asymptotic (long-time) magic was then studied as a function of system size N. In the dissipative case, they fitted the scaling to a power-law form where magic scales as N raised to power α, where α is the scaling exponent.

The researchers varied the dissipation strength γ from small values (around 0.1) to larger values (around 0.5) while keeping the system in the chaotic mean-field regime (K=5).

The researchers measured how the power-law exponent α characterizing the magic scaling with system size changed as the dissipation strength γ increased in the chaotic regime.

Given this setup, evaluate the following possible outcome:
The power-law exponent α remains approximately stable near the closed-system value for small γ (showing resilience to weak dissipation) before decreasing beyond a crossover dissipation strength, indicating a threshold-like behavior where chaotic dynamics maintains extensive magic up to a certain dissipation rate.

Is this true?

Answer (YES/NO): NO